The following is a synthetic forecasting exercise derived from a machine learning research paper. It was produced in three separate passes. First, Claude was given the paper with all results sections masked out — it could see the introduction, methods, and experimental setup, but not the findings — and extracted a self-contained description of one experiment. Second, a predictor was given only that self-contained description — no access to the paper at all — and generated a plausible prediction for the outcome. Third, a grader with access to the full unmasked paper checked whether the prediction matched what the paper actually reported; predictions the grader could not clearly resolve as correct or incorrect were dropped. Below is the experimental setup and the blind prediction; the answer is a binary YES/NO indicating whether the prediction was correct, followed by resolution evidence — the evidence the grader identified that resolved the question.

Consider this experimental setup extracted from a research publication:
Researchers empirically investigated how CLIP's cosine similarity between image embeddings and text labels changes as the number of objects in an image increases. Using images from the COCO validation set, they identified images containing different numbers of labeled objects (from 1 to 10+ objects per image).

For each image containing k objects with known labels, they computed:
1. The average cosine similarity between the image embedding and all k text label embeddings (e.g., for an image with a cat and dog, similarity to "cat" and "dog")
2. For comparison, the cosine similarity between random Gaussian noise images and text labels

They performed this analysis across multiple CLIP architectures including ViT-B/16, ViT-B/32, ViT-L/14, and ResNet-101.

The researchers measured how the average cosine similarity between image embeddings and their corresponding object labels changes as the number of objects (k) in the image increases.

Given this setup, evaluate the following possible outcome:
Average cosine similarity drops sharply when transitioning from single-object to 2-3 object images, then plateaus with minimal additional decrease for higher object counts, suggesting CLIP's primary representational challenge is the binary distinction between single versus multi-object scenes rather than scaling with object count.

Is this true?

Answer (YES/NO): NO